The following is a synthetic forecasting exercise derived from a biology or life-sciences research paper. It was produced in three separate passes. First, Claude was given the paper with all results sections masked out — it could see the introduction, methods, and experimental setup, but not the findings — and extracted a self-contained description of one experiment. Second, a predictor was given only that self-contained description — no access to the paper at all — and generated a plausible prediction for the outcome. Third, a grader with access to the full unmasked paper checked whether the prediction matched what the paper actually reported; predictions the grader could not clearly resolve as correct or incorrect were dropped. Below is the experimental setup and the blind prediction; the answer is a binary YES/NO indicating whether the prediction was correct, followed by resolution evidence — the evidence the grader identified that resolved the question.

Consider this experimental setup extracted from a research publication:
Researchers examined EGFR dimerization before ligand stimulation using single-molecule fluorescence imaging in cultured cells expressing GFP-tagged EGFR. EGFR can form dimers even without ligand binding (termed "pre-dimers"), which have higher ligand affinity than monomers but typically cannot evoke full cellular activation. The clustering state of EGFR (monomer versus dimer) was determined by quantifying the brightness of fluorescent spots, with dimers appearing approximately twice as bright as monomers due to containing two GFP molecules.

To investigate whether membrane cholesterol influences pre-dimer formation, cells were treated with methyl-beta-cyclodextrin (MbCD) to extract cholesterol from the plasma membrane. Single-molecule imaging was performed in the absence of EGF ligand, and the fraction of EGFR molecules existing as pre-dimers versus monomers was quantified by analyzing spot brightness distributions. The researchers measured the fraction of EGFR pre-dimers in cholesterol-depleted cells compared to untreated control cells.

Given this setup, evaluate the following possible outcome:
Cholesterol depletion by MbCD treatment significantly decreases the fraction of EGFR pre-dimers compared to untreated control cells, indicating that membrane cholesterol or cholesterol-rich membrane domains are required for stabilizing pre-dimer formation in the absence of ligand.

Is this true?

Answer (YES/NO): NO